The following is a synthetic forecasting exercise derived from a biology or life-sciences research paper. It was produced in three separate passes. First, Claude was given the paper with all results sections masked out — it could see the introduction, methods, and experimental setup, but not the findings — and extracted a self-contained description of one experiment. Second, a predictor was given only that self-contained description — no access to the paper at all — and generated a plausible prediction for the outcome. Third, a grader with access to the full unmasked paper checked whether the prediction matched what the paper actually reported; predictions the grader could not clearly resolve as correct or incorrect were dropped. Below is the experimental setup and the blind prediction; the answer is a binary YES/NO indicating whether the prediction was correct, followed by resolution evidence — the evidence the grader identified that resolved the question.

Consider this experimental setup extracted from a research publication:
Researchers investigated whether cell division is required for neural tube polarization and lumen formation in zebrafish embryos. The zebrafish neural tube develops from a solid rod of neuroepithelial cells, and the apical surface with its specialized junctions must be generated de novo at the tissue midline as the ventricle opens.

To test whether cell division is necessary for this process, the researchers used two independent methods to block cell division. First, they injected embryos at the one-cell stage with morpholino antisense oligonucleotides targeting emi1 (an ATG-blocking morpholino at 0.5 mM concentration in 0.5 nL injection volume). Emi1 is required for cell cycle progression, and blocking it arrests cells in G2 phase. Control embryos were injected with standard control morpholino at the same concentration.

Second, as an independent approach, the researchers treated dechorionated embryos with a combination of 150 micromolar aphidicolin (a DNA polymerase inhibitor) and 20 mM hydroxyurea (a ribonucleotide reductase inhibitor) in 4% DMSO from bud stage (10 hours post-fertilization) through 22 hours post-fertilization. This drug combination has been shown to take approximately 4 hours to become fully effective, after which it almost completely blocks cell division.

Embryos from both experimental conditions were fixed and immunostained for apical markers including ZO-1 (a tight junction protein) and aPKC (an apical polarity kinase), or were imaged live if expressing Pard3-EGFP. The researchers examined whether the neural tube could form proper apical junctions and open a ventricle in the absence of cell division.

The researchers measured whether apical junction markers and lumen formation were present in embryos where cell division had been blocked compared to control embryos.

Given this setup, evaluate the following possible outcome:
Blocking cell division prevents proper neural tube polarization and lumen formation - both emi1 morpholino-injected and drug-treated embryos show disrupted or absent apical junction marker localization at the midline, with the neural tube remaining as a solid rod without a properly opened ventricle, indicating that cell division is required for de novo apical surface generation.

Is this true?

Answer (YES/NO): NO